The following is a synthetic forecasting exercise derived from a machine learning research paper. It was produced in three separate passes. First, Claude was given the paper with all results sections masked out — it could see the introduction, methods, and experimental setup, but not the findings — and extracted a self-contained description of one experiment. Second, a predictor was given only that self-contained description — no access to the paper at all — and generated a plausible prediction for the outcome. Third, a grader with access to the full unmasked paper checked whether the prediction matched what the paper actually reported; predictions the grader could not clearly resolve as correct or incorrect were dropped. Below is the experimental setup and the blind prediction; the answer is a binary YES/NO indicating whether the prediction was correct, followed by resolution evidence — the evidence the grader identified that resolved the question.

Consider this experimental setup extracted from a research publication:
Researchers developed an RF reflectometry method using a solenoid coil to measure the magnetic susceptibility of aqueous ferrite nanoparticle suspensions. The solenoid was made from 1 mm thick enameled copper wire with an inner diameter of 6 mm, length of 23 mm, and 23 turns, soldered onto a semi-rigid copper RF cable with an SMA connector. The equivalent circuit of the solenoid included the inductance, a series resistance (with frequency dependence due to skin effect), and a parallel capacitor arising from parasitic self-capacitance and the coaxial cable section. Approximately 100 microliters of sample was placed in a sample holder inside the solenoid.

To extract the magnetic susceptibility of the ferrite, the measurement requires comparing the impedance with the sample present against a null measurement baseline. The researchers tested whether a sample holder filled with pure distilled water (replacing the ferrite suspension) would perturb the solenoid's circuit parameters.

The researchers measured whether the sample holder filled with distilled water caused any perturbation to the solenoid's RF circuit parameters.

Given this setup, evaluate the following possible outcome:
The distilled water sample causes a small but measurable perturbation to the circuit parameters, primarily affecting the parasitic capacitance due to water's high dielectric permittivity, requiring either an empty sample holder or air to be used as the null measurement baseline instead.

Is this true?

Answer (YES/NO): NO